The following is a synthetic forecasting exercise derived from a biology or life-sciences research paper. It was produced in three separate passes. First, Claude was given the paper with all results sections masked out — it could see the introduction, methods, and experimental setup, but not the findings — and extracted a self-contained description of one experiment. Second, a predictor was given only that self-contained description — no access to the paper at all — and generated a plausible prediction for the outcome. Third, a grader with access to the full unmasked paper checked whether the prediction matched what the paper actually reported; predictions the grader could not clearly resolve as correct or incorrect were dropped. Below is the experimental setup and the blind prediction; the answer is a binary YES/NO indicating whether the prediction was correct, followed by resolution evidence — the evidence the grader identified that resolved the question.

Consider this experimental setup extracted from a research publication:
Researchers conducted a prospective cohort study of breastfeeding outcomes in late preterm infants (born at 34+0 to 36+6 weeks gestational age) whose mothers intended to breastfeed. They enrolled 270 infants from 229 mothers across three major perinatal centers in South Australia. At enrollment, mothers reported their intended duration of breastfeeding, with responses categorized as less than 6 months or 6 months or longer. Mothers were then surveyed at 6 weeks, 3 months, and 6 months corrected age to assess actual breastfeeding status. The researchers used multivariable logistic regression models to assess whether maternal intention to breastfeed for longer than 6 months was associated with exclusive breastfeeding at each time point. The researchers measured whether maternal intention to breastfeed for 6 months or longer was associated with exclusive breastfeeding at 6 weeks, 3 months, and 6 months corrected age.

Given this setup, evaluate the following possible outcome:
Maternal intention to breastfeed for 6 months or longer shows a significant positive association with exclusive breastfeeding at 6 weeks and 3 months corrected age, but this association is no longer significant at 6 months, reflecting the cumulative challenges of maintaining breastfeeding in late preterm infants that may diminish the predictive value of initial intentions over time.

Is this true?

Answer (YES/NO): NO